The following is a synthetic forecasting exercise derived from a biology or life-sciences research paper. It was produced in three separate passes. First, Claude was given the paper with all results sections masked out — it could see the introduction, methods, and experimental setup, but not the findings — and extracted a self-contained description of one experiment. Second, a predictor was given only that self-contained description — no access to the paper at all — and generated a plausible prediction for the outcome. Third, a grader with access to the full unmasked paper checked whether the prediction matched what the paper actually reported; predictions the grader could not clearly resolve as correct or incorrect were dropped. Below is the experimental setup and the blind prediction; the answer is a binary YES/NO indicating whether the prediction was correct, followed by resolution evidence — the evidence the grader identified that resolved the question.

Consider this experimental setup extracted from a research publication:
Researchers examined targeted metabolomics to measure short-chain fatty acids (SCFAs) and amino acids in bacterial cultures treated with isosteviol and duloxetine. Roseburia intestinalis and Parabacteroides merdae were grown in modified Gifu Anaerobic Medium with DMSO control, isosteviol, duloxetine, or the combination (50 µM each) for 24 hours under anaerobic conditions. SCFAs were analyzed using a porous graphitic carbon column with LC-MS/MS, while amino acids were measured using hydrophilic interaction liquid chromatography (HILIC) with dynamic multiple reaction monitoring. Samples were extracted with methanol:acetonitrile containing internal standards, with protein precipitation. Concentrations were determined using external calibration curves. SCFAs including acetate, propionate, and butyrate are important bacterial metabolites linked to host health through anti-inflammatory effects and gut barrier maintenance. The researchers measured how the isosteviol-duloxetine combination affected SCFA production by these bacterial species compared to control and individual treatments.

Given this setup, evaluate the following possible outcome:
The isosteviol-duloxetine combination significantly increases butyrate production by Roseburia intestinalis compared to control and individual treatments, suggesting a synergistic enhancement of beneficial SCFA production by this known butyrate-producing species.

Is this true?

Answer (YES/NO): NO